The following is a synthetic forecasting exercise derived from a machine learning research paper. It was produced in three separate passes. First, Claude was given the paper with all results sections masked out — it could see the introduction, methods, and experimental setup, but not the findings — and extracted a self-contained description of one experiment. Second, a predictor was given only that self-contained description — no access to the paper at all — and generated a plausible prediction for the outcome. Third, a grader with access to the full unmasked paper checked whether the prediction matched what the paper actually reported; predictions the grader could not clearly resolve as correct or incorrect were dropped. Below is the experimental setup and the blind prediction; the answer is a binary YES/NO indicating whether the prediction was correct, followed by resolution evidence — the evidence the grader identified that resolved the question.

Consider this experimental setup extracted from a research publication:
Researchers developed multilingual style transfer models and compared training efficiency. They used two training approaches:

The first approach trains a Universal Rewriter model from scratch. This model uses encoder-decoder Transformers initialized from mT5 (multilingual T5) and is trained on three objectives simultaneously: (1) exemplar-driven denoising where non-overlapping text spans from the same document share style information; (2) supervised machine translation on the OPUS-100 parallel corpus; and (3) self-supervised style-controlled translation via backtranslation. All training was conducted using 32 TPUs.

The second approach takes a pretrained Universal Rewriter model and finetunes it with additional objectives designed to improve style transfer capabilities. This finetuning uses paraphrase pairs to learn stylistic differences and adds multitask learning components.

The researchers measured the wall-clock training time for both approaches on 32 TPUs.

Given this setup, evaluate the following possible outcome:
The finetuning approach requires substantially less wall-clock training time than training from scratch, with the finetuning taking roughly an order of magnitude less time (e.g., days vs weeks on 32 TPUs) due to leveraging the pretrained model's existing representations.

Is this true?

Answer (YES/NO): NO